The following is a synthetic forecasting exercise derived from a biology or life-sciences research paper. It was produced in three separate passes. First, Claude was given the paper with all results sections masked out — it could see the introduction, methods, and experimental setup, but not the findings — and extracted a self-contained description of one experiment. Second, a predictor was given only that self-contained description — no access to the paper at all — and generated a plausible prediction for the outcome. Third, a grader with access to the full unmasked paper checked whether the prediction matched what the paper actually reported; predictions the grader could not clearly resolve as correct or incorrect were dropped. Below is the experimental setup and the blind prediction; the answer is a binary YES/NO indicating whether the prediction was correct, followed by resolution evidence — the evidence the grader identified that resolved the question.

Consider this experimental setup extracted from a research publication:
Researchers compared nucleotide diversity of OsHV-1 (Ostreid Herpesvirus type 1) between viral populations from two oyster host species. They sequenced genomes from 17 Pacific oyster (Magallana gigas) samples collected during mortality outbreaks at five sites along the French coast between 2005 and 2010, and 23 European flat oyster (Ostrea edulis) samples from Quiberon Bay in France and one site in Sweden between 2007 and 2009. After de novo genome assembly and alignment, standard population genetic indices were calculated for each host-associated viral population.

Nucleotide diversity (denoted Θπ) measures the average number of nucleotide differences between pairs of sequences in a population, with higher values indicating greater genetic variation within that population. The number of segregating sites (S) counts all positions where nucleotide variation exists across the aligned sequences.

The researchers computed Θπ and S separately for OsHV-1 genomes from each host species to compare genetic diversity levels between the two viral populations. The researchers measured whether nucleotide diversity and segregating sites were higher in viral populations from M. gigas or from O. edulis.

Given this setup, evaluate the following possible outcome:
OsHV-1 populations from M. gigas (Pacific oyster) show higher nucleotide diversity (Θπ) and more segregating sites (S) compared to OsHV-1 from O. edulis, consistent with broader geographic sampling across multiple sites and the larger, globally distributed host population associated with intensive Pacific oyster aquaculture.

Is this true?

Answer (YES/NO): YES